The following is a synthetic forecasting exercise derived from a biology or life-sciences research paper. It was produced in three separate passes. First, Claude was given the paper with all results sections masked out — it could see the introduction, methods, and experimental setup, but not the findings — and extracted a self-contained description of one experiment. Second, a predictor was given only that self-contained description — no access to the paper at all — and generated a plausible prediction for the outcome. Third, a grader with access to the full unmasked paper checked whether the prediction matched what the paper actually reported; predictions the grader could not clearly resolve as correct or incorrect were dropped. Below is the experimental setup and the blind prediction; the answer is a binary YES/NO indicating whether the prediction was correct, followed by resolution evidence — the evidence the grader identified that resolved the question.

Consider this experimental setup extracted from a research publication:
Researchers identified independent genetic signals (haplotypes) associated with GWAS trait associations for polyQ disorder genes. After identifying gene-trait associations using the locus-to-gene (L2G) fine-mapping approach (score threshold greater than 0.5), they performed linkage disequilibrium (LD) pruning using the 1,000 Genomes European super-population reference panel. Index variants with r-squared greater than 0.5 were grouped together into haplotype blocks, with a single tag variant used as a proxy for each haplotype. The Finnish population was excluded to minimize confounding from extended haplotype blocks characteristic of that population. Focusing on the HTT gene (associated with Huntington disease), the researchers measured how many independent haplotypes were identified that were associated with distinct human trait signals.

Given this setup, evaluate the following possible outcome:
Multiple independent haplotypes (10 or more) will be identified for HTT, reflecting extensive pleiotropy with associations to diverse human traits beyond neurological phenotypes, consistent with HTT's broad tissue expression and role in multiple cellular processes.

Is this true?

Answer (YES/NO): NO